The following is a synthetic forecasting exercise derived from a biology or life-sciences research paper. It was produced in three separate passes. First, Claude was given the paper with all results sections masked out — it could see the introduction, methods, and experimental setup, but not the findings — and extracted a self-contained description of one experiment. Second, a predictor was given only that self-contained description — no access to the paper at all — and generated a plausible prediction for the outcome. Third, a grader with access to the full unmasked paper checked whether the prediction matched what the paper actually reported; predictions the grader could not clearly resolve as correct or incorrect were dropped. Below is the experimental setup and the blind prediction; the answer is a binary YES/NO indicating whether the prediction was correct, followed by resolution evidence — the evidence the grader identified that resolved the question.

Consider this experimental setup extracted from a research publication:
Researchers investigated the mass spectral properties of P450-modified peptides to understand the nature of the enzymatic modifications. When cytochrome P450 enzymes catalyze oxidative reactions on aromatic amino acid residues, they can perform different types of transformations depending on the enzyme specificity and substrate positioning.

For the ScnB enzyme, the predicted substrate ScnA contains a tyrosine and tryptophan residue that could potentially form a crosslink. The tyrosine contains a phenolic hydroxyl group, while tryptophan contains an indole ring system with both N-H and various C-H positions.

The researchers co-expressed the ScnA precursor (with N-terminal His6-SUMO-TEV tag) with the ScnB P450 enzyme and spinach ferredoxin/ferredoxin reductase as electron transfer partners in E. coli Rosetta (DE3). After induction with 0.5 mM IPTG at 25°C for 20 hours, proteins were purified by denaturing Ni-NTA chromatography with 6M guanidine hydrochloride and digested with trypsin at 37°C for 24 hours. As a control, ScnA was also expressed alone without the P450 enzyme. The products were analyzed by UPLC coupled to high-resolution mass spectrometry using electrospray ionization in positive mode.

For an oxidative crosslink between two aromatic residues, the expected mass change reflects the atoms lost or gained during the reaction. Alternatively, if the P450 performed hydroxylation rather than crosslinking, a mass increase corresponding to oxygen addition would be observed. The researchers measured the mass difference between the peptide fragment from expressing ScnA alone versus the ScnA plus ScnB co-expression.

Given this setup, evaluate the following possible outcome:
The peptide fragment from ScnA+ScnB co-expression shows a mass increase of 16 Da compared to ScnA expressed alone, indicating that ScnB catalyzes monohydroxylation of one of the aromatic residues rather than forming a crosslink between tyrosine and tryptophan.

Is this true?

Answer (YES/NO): NO